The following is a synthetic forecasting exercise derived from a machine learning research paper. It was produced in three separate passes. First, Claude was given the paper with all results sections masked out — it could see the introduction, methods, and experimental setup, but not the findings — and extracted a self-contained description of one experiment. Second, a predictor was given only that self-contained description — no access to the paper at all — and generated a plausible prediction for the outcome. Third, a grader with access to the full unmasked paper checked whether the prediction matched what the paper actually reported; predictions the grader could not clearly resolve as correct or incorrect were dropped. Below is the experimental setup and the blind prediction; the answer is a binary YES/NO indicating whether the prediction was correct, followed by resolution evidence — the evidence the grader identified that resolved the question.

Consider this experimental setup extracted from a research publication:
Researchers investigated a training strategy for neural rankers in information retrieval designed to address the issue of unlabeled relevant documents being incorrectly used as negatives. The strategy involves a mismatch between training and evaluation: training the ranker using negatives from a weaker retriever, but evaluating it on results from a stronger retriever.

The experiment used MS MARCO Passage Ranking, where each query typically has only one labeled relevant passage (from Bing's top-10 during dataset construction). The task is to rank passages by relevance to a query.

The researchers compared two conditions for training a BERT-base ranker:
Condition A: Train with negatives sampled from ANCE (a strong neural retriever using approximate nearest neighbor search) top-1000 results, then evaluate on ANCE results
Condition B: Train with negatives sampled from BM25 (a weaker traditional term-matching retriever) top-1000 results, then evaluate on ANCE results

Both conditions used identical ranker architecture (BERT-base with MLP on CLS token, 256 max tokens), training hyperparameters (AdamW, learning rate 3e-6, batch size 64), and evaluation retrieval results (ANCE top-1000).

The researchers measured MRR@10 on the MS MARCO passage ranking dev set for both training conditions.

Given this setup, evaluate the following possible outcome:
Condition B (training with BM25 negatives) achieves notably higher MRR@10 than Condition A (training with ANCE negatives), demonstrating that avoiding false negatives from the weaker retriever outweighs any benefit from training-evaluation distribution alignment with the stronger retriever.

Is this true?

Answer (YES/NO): YES